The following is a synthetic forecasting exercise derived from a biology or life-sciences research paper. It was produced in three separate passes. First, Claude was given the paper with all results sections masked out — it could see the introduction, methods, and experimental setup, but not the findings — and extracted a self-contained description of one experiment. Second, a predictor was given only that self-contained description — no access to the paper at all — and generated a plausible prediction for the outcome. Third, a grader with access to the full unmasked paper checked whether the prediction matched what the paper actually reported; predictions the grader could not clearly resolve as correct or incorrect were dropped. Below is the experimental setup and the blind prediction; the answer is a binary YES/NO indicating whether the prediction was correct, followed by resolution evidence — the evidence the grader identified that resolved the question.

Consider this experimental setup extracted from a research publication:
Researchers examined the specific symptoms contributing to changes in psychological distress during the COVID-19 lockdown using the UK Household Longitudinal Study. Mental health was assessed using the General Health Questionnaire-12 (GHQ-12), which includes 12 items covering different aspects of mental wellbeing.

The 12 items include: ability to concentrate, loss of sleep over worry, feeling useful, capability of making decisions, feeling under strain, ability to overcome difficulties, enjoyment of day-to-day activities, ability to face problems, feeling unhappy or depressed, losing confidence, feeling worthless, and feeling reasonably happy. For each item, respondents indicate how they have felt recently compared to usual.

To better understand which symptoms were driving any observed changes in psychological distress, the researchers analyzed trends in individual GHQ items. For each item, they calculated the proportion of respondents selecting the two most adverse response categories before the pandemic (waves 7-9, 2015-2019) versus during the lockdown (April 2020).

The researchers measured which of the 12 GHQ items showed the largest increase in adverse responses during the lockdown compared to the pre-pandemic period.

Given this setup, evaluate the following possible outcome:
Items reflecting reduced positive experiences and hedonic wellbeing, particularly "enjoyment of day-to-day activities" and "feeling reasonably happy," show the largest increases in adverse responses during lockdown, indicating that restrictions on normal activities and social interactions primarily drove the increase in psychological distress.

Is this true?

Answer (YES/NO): NO